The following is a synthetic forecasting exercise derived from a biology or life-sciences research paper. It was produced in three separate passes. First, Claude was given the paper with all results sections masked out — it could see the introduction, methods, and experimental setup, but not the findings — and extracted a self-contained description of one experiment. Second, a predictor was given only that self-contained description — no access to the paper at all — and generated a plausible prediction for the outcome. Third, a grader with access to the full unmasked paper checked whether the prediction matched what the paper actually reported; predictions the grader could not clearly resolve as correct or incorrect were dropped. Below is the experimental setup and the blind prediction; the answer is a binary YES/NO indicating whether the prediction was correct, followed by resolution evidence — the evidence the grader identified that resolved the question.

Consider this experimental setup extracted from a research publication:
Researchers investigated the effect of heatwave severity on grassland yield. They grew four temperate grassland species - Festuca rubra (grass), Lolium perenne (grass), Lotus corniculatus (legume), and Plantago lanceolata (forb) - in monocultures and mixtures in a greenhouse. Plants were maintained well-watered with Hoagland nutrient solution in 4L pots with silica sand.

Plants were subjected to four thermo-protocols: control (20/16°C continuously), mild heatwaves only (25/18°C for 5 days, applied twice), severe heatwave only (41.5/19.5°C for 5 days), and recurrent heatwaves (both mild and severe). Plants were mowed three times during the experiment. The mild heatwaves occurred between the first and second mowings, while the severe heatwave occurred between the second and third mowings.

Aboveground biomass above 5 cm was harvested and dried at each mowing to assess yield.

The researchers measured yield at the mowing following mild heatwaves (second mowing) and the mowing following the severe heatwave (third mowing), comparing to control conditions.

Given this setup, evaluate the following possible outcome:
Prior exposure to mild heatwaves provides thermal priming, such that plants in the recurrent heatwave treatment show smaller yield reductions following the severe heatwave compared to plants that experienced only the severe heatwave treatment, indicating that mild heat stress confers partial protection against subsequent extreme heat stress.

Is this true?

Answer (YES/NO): NO